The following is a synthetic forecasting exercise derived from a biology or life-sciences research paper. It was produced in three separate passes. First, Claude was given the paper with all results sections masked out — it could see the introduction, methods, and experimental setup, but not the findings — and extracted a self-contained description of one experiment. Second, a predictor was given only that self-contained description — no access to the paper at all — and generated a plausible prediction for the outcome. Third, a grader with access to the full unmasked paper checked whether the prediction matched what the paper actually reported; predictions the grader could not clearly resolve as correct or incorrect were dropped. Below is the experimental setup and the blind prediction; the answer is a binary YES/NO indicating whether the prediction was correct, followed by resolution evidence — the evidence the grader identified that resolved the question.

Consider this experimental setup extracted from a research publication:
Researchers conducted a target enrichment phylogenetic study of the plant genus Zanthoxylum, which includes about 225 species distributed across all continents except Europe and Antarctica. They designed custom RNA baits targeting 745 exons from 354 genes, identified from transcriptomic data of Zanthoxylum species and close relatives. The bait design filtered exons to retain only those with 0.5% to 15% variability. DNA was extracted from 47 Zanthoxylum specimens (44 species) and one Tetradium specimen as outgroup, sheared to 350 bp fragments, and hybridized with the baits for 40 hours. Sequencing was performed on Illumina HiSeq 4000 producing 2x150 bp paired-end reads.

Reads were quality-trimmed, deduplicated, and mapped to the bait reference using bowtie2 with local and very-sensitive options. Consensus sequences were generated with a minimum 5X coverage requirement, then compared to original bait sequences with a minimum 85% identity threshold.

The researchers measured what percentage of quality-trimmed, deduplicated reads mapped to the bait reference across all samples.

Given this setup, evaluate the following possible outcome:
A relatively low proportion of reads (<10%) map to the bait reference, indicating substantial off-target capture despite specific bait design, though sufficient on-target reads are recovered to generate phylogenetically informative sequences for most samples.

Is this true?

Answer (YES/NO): NO